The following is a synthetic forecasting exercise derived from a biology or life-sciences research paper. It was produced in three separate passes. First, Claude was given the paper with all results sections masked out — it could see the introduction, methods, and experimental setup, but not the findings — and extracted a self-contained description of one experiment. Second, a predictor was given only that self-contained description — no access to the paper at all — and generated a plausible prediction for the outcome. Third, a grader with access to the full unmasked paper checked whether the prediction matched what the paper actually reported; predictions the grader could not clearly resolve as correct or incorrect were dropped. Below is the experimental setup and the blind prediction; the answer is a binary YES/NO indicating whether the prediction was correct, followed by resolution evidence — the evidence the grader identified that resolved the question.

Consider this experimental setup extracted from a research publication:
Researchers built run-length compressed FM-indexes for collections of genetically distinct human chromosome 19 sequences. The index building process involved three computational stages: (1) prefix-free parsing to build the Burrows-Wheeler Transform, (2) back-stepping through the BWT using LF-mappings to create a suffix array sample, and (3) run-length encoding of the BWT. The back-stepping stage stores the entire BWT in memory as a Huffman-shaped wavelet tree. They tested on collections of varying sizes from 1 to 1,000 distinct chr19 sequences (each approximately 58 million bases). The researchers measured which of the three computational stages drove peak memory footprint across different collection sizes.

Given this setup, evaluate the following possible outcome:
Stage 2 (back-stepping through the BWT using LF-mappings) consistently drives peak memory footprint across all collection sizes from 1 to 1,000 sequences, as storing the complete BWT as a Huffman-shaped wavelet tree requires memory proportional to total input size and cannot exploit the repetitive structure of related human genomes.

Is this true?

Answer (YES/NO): YES